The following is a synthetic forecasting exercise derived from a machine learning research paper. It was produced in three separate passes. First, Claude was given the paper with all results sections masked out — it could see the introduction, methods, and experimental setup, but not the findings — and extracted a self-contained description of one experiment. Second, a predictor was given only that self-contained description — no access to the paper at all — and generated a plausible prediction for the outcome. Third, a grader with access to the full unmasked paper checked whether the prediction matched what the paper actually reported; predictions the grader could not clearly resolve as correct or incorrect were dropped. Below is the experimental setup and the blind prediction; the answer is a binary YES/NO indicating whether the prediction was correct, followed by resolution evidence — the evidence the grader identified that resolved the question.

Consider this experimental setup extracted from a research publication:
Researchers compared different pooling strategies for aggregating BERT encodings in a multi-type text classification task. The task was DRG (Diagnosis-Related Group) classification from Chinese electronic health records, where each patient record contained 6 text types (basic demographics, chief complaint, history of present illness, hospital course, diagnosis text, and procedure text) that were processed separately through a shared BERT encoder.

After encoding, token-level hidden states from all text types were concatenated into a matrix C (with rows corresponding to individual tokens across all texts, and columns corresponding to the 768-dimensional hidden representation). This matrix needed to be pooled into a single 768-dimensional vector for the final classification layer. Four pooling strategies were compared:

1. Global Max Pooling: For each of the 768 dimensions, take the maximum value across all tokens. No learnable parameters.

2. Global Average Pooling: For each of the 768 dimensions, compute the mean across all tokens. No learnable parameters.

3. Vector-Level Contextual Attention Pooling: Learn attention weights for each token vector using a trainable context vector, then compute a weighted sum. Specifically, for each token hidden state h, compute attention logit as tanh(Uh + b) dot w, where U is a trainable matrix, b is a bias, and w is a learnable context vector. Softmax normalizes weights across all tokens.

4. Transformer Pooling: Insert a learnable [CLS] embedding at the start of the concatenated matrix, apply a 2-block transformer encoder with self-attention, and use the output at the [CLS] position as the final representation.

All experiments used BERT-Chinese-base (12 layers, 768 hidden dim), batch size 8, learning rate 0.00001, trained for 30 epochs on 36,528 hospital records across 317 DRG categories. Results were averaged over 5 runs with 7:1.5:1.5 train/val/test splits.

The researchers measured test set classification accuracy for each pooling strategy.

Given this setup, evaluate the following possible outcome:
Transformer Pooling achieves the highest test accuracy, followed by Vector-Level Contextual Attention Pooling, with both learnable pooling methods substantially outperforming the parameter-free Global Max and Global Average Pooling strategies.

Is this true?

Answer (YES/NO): NO